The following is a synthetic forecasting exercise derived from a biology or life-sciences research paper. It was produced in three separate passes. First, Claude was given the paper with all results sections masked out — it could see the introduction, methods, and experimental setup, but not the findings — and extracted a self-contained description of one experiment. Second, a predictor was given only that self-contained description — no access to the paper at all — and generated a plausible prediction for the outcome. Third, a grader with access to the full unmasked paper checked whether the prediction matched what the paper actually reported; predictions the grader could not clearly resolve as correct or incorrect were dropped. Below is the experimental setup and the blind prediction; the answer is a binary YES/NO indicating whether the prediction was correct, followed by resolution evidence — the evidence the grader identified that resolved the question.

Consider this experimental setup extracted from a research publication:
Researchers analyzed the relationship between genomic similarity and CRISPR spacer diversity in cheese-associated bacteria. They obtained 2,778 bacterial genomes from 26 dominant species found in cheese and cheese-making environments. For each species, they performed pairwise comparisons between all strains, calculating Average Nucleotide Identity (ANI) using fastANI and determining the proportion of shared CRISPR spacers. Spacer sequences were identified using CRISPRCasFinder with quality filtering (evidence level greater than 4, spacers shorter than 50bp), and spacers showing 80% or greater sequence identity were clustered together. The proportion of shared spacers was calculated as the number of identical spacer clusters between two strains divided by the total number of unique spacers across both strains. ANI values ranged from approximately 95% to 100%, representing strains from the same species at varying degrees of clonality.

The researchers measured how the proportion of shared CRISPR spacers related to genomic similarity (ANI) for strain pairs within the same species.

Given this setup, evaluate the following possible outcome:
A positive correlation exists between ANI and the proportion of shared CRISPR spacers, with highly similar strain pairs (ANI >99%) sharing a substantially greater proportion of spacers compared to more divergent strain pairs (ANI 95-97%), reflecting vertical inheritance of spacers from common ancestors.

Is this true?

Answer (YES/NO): YES